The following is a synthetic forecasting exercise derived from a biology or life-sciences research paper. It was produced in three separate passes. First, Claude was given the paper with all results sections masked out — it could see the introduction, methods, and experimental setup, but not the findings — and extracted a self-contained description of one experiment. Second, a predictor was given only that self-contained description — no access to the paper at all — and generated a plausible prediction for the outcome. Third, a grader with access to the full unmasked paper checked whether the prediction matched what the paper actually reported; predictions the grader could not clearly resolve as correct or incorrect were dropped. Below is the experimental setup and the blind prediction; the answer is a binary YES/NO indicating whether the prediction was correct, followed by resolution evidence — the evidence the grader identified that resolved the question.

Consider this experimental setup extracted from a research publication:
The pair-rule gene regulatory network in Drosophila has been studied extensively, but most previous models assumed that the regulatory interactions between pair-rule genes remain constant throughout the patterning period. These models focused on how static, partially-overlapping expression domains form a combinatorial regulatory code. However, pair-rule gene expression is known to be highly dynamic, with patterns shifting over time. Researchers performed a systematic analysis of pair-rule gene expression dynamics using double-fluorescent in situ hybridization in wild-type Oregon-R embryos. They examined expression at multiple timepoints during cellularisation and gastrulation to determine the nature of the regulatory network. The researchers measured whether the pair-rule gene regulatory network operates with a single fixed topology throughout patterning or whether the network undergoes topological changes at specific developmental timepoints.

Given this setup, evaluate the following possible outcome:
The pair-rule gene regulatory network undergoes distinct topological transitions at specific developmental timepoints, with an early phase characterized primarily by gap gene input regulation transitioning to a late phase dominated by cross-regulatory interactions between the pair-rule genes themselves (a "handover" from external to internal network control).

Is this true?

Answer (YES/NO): NO